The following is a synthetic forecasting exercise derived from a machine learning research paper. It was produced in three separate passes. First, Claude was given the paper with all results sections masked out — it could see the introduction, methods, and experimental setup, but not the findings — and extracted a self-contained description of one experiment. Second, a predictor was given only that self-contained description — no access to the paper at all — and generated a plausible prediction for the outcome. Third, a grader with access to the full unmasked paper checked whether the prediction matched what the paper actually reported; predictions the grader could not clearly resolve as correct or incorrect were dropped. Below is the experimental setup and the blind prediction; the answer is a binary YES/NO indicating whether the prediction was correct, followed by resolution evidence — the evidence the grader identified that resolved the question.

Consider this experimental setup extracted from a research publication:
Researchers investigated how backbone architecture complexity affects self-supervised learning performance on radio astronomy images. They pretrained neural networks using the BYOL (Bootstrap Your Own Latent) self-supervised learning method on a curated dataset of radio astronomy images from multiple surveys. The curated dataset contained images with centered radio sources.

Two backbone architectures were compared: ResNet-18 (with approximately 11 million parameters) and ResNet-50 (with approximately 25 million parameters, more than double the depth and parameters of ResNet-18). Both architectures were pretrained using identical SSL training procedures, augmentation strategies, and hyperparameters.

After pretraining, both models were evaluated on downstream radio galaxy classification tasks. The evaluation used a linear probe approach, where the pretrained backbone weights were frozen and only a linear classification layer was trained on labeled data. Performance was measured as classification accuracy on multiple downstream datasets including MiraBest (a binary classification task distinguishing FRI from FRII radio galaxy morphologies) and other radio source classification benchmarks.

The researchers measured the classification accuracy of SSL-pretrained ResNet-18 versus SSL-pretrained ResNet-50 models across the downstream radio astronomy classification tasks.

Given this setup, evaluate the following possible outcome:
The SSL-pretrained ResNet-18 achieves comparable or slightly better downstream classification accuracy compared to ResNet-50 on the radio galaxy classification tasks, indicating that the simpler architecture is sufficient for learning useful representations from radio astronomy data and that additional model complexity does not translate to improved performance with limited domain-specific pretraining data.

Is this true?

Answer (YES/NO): YES